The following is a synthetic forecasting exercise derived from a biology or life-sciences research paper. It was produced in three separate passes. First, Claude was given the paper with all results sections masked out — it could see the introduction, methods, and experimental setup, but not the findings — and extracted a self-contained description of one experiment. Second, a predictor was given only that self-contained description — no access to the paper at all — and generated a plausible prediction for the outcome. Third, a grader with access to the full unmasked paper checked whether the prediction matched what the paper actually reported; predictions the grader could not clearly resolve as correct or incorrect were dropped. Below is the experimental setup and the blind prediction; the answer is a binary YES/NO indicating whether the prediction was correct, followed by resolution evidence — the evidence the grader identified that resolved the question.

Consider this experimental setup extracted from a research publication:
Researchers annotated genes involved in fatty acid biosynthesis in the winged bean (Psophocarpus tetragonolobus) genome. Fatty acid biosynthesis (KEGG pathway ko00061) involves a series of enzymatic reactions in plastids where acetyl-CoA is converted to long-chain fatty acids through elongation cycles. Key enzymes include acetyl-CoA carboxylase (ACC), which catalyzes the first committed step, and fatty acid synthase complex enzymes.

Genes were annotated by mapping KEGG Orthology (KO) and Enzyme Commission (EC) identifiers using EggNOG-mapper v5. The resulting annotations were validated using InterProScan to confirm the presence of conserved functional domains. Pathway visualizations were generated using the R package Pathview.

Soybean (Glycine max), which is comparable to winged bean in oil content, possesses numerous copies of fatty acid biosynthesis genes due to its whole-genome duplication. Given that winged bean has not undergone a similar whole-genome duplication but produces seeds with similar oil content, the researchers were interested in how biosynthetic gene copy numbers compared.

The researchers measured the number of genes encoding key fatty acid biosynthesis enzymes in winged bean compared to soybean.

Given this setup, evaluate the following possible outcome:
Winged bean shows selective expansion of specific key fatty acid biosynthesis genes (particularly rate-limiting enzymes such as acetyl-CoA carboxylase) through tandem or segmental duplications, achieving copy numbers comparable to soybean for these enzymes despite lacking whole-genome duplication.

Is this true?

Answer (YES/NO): NO